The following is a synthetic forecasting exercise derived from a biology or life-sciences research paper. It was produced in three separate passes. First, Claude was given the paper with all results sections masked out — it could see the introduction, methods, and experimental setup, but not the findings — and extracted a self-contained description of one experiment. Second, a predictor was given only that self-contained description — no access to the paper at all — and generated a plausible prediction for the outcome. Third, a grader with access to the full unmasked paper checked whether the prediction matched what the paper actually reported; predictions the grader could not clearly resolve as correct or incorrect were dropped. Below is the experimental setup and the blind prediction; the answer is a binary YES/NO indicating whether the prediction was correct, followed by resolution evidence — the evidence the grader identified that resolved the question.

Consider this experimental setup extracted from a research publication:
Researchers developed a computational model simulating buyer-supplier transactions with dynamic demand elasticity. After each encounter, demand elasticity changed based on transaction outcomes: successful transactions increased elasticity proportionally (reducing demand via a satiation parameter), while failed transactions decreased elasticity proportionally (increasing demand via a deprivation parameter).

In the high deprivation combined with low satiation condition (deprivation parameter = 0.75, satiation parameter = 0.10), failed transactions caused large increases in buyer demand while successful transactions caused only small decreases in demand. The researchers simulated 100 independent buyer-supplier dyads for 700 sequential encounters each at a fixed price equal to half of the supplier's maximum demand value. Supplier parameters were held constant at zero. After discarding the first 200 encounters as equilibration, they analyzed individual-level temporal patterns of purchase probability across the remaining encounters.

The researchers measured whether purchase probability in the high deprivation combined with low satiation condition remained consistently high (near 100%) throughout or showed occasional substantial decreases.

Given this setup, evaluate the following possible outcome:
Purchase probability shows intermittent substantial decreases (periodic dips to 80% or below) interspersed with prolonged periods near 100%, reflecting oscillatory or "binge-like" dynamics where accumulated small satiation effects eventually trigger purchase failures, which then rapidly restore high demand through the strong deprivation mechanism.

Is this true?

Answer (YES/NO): NO